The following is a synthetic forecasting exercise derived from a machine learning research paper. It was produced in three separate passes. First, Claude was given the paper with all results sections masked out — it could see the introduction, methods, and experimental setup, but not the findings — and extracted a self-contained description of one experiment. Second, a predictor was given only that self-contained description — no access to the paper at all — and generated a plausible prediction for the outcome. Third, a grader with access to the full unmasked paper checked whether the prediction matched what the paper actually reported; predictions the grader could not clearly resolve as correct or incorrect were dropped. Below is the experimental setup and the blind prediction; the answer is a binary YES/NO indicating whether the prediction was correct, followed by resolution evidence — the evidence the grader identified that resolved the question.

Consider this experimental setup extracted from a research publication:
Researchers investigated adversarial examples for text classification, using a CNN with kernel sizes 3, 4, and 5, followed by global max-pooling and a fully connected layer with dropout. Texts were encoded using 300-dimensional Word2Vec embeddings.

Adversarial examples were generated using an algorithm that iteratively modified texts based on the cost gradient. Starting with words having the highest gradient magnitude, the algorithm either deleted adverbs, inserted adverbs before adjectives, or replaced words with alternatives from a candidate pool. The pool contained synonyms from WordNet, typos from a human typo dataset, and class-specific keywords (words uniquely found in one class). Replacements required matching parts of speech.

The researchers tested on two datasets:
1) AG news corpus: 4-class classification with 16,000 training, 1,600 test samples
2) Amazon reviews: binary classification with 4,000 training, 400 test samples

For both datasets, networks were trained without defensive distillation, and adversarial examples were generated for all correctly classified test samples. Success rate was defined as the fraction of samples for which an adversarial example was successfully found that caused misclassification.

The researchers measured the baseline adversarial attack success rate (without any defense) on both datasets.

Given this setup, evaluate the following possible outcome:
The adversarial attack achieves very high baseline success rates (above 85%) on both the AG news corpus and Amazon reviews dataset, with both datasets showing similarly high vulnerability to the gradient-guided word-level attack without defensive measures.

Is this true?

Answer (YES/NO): YES